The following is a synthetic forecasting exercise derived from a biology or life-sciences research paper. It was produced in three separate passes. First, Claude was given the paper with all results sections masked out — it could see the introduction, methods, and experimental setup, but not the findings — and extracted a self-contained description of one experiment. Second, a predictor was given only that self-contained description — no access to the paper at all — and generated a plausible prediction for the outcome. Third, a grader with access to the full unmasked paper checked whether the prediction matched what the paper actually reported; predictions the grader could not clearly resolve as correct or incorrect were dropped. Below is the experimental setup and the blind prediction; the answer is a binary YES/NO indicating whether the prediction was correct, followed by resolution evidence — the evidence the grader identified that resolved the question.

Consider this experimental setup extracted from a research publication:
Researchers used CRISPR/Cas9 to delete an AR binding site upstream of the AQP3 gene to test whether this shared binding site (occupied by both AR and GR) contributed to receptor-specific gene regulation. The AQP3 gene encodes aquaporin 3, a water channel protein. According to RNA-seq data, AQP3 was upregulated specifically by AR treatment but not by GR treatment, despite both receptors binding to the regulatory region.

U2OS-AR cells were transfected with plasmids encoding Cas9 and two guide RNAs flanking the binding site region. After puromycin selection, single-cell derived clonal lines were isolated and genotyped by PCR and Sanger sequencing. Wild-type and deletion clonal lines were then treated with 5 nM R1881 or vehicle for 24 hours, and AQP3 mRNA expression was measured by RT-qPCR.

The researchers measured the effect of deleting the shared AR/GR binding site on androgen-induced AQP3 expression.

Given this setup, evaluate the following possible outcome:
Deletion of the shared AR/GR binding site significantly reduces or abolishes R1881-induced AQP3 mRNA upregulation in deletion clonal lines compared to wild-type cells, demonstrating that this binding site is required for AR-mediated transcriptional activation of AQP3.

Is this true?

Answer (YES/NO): YES